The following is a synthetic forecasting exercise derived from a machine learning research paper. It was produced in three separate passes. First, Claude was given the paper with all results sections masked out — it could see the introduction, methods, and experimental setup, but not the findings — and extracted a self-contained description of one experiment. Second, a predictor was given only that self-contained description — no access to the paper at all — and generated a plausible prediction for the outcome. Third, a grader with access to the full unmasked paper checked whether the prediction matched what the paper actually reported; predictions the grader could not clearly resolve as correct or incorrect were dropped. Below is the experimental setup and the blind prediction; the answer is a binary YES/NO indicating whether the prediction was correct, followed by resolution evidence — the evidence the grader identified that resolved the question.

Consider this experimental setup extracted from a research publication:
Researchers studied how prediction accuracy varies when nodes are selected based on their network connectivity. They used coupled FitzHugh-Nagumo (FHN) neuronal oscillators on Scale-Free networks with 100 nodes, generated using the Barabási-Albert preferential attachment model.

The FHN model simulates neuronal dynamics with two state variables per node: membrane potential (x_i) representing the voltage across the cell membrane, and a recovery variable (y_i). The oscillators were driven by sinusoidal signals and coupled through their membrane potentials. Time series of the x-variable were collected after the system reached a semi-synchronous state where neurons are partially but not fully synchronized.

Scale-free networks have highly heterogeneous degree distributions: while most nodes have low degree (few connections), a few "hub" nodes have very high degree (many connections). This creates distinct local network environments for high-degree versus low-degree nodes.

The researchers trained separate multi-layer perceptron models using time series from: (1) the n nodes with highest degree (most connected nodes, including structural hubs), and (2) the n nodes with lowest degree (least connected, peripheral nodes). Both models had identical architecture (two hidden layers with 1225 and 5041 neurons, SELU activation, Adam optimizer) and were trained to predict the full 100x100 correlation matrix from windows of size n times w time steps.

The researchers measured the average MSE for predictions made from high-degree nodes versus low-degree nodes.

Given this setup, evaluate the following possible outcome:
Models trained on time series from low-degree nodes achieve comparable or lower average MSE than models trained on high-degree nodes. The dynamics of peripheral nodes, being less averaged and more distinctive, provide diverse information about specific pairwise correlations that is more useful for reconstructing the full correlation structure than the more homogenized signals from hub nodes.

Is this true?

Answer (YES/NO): NO